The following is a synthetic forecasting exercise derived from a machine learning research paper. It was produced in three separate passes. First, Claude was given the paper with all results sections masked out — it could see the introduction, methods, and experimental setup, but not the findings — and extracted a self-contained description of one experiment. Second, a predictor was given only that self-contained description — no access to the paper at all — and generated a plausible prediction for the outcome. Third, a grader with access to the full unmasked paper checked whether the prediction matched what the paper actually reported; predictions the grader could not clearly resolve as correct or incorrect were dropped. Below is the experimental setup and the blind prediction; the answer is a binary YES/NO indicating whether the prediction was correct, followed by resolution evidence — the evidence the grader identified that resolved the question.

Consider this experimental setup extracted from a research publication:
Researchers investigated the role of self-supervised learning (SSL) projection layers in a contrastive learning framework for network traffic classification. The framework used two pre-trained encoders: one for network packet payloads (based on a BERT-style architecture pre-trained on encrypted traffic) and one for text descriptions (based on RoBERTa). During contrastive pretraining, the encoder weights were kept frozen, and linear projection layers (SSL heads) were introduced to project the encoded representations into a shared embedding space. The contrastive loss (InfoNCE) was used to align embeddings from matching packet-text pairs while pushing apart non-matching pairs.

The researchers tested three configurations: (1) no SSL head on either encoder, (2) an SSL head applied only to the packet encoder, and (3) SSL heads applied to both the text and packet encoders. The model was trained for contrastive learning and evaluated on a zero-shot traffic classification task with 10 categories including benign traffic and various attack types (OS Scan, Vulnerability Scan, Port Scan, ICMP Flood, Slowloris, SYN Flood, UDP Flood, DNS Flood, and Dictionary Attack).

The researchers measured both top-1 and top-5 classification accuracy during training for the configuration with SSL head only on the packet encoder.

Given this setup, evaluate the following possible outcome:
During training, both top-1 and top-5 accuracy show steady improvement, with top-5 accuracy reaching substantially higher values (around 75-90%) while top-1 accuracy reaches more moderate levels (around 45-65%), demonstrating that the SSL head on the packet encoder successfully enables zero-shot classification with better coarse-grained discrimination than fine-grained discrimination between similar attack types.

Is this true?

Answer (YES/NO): NO